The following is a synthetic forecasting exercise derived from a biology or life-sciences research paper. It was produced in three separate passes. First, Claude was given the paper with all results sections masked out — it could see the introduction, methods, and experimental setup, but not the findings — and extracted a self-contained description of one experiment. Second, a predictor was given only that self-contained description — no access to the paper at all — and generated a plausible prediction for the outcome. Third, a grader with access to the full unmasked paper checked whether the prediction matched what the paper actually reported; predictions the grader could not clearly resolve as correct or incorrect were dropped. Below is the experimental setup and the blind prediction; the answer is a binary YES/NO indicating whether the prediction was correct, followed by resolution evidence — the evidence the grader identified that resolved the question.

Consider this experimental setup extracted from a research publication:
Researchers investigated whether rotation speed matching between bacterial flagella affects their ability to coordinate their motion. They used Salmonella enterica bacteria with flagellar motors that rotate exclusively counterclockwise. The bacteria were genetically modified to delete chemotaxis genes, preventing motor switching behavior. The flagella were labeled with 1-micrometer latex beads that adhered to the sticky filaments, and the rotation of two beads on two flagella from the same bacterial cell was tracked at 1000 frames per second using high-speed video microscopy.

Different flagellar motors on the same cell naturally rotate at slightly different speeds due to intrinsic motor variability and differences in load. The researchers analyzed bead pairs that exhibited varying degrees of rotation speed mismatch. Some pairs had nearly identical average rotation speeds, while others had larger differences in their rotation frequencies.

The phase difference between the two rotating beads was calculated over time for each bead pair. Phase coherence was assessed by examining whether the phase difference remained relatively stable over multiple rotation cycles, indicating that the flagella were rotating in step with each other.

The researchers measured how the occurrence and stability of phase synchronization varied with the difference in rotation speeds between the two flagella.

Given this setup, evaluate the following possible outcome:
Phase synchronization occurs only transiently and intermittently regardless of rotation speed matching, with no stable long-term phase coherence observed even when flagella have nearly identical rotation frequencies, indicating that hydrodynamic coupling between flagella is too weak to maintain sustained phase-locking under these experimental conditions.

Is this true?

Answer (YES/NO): NO